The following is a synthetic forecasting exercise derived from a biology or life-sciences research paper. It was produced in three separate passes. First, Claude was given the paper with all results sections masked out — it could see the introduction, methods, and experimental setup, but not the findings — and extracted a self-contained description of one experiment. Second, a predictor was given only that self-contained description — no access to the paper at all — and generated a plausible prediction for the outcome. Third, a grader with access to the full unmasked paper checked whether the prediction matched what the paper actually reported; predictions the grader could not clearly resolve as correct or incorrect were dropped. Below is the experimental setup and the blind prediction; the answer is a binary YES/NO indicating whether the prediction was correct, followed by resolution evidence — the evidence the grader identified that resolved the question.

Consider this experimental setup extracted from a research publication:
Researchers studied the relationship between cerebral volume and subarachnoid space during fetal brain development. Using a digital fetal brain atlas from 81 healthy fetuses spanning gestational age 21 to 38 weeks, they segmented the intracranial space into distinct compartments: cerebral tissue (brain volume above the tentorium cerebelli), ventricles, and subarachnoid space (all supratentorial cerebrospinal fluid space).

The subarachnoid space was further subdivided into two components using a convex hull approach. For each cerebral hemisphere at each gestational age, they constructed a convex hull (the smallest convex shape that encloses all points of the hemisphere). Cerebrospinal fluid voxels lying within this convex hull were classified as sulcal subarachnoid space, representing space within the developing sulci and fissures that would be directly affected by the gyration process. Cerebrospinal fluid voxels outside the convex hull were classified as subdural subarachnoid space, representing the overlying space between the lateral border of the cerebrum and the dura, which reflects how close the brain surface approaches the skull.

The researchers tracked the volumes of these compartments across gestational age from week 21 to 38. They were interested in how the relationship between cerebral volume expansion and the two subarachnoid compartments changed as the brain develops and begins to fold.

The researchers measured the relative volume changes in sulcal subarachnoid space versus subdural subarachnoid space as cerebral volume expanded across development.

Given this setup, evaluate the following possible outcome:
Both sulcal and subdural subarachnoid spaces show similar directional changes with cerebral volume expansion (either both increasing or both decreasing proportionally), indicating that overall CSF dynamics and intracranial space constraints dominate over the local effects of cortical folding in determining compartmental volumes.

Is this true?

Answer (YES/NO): NO